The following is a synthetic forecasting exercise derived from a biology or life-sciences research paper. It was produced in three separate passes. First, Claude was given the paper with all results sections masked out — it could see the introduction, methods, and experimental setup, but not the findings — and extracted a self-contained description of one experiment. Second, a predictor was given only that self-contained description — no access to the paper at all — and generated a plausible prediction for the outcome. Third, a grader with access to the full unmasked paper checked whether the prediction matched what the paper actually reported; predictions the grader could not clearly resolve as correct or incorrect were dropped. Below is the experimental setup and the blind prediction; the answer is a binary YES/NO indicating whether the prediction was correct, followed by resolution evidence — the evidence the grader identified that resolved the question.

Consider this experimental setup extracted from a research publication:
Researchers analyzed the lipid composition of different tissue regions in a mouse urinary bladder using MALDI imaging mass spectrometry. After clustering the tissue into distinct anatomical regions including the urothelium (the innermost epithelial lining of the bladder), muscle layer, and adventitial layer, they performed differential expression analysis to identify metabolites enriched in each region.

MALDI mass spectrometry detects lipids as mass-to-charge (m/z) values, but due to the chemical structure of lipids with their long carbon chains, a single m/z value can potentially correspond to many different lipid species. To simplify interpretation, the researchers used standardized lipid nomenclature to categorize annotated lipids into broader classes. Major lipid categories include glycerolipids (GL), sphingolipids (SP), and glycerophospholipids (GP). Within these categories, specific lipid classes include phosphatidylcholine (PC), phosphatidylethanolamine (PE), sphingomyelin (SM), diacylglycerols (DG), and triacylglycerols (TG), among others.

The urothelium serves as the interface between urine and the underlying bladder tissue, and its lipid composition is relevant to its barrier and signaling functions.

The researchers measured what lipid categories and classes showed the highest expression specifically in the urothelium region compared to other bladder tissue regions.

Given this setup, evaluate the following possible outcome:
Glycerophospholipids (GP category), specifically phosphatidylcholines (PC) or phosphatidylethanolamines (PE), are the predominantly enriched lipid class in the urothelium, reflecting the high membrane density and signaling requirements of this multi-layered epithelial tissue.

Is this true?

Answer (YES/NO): YES